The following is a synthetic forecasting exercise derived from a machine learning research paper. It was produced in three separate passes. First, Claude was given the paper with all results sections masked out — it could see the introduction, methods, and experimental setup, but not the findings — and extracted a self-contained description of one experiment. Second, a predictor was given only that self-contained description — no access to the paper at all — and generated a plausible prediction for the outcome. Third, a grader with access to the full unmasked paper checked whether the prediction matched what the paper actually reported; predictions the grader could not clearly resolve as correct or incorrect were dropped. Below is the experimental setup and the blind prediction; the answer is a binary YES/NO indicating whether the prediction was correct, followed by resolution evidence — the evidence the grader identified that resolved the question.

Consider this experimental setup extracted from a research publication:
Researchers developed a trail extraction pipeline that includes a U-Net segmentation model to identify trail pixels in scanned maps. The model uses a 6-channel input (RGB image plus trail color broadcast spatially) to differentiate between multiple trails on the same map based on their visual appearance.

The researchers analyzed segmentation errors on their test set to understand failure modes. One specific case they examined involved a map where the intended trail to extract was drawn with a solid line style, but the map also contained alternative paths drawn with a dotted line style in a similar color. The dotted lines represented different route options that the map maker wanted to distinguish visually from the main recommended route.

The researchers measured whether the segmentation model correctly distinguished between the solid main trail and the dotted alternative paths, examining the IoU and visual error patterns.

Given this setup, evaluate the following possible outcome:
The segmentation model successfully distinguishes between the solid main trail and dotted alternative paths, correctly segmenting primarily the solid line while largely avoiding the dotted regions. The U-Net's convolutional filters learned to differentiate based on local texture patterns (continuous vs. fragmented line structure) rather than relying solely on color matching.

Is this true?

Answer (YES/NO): NO